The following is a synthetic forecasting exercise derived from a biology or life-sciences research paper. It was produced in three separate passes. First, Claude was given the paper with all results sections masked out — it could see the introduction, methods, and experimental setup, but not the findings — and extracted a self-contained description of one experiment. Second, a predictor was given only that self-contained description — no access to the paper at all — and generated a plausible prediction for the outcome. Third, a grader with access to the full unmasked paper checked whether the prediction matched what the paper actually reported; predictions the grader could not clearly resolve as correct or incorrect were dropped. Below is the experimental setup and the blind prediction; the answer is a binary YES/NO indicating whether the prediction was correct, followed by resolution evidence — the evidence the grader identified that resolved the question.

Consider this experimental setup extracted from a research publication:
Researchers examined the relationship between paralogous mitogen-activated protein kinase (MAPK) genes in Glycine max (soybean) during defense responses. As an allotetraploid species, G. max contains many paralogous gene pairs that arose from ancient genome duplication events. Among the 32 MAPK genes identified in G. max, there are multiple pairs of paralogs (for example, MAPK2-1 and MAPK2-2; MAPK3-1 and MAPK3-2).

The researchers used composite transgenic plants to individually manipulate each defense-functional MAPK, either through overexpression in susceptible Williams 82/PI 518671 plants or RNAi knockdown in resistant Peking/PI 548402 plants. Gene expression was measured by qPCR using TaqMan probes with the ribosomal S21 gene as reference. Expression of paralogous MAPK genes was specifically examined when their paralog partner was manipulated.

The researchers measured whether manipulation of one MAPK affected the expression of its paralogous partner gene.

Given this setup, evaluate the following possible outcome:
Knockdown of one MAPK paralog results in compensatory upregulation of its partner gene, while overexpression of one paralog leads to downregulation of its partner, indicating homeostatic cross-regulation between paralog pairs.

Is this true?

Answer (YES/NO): NO